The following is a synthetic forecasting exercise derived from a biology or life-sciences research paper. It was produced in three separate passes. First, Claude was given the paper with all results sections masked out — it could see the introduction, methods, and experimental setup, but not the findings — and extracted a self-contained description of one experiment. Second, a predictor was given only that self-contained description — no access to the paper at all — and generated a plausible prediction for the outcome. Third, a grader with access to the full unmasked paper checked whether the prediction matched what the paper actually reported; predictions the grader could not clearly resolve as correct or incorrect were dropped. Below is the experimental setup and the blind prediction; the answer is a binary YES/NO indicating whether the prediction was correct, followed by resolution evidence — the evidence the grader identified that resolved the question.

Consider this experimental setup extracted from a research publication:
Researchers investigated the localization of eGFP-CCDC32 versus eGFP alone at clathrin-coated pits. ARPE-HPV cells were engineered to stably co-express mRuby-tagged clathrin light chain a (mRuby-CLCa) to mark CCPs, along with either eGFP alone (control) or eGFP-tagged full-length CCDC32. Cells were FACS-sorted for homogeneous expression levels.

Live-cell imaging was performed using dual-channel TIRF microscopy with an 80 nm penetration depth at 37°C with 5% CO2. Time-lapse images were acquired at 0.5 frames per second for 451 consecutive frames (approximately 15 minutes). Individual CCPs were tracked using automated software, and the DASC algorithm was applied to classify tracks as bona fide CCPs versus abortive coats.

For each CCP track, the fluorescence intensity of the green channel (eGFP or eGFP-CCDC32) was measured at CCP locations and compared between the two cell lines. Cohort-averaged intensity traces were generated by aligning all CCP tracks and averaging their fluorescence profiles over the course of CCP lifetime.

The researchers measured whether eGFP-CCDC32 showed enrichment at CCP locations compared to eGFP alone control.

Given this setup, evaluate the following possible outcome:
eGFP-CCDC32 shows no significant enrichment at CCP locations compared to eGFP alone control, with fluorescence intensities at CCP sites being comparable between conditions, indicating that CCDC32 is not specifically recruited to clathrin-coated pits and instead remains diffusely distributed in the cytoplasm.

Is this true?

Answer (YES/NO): NO